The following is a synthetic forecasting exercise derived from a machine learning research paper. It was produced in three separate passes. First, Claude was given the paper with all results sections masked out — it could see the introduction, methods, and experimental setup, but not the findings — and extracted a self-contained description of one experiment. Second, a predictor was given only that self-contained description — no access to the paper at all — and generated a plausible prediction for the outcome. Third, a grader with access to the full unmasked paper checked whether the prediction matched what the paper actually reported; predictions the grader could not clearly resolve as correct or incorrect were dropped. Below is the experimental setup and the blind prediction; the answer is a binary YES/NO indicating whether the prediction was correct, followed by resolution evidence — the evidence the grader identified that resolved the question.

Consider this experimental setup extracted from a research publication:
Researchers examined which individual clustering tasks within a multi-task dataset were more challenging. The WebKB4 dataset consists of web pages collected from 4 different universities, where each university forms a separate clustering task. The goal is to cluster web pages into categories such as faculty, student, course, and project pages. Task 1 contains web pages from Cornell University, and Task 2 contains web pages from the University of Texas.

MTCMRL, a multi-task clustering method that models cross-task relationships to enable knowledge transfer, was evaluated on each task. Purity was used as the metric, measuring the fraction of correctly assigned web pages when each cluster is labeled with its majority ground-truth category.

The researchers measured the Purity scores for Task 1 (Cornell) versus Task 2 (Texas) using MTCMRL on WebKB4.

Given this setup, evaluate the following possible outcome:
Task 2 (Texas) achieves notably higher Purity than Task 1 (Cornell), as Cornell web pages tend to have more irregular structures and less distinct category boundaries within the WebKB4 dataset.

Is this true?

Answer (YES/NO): NO